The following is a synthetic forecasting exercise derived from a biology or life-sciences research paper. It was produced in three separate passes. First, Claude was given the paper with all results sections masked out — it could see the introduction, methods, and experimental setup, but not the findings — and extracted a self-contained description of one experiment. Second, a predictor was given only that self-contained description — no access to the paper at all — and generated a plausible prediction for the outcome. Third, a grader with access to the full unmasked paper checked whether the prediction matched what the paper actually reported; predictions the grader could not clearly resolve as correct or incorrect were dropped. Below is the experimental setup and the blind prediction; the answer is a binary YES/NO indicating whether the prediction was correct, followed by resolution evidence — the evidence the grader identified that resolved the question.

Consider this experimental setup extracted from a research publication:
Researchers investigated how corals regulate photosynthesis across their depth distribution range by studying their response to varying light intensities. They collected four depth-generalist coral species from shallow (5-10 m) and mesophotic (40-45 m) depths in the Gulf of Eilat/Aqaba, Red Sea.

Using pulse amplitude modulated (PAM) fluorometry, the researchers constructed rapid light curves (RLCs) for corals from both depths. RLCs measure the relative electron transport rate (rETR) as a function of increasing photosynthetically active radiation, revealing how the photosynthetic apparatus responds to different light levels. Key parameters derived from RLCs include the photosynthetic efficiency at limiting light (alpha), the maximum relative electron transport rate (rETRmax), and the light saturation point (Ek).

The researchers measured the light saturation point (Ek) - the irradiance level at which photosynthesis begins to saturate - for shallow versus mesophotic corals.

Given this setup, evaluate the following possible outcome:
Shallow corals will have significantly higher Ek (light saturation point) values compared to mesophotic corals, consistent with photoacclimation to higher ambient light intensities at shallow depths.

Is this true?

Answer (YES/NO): YES